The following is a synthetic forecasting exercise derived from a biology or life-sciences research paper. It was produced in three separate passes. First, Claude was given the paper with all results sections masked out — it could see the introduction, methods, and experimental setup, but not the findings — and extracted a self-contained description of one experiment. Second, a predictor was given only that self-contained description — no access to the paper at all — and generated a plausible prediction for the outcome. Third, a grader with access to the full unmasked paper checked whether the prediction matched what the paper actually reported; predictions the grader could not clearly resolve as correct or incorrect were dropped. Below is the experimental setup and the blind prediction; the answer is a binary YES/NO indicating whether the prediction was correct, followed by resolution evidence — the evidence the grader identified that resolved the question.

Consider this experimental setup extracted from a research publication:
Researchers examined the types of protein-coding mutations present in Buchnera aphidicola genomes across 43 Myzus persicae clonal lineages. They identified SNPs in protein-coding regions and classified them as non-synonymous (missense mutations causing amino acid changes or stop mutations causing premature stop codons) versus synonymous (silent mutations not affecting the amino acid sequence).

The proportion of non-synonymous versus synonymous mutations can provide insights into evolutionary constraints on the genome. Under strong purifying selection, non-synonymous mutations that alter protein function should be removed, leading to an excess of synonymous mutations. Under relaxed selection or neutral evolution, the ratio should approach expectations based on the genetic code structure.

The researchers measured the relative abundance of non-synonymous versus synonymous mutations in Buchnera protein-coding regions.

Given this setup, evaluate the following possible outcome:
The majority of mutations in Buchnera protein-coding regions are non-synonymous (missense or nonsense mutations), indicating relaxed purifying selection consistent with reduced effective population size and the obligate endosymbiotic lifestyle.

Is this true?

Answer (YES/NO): NO